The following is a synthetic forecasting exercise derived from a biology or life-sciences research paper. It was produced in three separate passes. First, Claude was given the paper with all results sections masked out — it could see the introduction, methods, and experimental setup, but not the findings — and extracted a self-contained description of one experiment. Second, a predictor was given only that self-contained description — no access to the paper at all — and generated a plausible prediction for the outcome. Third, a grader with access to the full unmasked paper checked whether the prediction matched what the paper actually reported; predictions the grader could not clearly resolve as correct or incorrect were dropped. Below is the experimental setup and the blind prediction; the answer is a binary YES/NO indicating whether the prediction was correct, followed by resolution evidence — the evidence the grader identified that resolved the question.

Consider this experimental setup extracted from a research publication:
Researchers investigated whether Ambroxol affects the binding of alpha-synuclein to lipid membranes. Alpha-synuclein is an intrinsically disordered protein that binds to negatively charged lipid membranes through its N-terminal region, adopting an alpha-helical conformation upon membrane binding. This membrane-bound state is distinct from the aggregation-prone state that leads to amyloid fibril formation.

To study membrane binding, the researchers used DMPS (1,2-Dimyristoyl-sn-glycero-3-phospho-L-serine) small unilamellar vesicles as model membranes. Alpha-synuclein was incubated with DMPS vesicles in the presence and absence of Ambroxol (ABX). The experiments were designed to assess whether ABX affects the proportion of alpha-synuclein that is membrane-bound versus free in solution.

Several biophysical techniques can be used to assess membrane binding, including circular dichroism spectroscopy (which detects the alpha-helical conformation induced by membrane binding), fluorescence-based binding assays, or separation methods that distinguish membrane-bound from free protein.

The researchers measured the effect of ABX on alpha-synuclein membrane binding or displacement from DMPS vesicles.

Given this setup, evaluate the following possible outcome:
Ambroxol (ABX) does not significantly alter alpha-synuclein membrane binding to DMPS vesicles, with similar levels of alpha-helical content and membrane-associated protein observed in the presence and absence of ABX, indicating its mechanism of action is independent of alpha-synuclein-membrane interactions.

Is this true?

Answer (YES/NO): NO